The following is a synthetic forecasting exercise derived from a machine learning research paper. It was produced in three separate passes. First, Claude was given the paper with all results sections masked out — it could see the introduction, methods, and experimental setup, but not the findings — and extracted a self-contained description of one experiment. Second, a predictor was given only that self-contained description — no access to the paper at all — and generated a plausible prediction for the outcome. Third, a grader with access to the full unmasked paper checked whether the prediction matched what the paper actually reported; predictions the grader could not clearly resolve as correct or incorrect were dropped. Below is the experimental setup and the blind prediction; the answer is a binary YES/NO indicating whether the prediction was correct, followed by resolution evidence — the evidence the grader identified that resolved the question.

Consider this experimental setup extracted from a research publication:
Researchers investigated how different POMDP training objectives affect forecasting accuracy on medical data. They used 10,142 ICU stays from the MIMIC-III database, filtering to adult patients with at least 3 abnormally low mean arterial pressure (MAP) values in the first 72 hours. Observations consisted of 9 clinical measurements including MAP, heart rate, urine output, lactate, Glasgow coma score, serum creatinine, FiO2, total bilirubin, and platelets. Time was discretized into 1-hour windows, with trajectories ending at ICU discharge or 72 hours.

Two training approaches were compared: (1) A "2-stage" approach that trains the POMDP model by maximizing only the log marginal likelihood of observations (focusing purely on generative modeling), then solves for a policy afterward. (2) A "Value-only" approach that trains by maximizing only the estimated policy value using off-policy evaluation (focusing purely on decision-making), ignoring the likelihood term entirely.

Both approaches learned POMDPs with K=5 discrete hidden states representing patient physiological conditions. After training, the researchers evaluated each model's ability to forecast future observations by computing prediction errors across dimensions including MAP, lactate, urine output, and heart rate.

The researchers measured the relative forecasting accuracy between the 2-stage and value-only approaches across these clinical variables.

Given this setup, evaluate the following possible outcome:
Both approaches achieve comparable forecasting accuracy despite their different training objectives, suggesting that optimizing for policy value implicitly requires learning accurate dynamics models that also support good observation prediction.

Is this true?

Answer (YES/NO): NO